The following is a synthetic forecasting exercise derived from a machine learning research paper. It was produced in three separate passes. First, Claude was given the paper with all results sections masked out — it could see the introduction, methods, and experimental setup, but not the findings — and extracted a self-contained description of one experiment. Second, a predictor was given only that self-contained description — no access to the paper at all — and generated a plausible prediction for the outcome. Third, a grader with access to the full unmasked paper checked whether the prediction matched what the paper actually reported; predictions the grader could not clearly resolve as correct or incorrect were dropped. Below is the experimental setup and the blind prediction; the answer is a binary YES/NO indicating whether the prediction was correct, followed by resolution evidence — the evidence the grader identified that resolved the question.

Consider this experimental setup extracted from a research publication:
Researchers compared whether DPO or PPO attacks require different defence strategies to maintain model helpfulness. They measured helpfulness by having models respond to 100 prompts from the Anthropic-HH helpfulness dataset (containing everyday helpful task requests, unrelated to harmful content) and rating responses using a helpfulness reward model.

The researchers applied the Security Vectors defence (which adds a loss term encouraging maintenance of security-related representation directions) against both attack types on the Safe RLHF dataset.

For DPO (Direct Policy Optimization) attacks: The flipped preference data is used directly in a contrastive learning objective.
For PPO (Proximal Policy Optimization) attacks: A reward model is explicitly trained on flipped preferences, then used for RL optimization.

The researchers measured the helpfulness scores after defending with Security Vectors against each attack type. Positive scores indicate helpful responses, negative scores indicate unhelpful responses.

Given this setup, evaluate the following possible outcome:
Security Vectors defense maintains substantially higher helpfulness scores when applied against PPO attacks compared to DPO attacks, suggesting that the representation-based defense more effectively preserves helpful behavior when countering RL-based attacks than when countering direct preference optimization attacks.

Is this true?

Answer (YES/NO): NO